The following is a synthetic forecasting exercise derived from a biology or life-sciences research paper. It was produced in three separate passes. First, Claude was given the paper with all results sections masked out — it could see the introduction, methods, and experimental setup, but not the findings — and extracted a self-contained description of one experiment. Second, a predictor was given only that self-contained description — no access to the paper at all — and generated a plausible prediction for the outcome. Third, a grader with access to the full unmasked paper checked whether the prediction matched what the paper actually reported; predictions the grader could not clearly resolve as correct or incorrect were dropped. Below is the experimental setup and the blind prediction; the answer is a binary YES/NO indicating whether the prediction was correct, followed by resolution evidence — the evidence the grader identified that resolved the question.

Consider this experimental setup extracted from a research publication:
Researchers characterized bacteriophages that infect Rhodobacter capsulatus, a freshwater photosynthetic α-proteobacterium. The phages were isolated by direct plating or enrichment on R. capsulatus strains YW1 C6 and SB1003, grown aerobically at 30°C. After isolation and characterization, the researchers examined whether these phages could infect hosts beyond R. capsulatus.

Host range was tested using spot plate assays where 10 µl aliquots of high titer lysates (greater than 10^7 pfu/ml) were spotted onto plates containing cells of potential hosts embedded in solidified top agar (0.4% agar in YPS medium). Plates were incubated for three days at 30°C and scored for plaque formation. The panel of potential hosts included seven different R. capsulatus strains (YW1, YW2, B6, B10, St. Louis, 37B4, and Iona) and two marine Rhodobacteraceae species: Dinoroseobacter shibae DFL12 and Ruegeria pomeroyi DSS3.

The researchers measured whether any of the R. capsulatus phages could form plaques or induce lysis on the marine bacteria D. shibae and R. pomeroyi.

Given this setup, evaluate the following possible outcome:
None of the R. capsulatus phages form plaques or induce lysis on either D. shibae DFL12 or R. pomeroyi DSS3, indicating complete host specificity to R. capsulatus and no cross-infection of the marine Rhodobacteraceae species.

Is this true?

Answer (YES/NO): NO